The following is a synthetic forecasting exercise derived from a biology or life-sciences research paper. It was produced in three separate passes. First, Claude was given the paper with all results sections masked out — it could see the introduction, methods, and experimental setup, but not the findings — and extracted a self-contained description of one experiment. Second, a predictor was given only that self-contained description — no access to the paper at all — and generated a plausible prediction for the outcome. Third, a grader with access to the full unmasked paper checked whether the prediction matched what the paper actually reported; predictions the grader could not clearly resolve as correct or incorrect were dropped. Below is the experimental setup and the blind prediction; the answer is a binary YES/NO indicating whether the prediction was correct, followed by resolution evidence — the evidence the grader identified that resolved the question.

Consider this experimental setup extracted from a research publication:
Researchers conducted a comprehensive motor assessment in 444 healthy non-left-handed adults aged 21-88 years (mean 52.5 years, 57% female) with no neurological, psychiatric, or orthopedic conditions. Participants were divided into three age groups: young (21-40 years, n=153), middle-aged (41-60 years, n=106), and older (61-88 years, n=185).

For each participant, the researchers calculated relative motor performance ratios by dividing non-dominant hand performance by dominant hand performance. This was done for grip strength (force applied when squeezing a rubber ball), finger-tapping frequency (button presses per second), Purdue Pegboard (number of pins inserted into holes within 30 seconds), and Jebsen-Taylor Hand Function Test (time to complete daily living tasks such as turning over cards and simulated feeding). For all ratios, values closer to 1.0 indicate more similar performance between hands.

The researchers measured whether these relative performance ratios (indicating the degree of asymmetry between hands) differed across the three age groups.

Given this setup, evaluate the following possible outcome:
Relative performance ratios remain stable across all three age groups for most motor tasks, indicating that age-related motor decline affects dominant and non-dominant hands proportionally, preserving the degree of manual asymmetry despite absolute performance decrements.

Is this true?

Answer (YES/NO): YES